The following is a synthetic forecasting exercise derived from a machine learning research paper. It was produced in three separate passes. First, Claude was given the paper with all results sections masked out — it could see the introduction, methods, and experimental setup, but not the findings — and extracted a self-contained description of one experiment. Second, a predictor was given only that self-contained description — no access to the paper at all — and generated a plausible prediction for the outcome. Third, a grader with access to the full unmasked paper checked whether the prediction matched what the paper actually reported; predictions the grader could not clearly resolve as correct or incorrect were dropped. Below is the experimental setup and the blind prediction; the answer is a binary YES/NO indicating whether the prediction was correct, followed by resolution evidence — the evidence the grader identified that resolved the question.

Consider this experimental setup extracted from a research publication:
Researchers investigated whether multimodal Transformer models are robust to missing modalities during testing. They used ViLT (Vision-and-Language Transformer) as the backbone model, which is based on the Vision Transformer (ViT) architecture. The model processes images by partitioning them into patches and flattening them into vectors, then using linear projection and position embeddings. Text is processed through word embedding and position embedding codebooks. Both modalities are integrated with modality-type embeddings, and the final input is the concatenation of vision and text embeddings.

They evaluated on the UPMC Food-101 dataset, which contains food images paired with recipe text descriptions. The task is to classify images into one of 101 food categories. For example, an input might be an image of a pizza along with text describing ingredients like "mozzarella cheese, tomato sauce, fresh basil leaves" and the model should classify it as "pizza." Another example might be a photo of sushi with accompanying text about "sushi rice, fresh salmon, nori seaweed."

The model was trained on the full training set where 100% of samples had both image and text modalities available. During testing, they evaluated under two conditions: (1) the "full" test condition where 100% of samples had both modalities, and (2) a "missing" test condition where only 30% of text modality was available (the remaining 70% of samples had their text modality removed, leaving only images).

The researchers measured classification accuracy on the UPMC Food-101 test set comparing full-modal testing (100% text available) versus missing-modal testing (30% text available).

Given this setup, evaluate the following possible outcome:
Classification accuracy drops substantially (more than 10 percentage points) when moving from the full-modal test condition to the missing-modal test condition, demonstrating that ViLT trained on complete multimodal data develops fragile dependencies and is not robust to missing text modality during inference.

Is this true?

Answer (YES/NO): YES